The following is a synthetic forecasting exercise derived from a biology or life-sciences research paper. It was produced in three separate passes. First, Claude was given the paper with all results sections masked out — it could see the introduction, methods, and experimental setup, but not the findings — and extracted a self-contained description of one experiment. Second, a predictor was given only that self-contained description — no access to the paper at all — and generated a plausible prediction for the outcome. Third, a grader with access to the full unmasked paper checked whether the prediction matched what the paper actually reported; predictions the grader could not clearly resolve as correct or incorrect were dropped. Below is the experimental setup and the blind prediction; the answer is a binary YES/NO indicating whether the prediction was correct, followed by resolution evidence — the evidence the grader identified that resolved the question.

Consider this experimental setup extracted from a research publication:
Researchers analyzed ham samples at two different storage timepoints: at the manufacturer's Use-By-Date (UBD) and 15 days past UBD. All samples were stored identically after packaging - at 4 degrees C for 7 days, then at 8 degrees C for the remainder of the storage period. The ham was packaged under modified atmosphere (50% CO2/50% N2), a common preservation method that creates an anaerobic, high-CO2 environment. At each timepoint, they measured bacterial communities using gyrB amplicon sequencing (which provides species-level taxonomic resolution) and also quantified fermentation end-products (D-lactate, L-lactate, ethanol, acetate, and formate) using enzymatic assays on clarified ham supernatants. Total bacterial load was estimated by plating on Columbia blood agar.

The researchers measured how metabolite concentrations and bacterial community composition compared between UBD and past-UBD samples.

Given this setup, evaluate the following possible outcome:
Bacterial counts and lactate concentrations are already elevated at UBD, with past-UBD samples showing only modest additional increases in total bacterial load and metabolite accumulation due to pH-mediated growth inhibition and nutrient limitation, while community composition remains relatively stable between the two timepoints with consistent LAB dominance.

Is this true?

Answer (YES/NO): YES